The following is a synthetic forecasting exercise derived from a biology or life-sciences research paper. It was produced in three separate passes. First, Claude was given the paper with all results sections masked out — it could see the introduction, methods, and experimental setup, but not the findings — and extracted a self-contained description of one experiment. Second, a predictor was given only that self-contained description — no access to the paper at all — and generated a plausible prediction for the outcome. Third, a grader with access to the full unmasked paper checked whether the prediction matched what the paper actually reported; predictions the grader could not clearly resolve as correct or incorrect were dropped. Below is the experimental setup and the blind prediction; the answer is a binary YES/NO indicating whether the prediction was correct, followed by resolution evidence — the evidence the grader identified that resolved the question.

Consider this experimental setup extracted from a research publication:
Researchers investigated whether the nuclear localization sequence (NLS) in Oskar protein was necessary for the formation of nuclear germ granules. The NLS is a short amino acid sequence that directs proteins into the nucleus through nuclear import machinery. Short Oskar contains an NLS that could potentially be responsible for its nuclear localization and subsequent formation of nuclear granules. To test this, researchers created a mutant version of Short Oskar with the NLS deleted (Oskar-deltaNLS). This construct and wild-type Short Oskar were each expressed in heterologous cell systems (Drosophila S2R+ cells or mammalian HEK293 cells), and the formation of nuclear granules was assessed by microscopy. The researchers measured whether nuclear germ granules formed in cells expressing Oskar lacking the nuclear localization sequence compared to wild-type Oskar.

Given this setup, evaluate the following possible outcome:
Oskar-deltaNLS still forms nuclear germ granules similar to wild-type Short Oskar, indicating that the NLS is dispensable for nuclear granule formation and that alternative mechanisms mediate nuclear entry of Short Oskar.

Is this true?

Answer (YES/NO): NO